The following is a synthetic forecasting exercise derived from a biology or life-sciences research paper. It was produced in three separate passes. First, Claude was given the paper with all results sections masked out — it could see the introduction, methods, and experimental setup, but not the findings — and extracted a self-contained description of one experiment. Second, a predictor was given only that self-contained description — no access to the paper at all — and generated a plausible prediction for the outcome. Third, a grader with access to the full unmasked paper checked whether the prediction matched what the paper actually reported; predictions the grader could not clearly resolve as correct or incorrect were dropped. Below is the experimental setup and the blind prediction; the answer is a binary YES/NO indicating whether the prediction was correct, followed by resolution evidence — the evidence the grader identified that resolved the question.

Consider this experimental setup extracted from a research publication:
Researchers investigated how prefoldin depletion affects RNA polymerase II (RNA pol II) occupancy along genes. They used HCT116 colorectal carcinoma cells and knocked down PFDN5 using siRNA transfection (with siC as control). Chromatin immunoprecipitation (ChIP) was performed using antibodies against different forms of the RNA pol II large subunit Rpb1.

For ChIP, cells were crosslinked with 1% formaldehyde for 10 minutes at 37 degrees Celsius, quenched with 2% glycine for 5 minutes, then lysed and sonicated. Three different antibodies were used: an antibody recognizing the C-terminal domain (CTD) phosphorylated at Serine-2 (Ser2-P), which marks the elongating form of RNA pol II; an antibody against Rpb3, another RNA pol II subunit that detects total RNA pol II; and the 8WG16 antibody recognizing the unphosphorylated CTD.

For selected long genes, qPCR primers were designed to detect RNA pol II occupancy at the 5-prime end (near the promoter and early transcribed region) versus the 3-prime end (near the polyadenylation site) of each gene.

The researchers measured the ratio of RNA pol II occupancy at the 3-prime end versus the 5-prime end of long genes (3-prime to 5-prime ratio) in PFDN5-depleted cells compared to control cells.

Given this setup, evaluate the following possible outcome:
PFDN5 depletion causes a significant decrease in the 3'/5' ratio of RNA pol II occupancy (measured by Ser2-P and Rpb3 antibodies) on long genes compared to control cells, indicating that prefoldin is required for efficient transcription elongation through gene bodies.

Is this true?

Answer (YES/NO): NO